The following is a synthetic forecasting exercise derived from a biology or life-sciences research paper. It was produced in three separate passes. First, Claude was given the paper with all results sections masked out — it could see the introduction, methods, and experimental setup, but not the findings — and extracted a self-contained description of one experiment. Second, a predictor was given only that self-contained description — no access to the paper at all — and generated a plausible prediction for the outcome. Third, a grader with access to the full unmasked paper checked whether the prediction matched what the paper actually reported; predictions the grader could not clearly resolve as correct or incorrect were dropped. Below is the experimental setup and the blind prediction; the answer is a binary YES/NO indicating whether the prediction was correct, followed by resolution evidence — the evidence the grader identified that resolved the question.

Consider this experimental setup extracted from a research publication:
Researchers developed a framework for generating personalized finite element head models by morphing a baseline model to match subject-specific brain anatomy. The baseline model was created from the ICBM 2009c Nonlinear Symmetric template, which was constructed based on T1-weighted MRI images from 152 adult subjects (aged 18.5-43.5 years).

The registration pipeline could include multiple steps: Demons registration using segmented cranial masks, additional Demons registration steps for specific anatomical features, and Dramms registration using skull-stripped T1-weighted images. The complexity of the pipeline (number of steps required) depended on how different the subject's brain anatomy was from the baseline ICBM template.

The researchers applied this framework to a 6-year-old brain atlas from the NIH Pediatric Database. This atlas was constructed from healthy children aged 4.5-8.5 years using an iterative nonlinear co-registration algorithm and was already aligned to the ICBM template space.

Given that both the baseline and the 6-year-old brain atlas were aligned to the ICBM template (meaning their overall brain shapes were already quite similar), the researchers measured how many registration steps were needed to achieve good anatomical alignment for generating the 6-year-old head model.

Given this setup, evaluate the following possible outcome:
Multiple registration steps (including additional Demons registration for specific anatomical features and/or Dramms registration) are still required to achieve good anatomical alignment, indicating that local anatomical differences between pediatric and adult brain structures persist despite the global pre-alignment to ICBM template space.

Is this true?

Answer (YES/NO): NO